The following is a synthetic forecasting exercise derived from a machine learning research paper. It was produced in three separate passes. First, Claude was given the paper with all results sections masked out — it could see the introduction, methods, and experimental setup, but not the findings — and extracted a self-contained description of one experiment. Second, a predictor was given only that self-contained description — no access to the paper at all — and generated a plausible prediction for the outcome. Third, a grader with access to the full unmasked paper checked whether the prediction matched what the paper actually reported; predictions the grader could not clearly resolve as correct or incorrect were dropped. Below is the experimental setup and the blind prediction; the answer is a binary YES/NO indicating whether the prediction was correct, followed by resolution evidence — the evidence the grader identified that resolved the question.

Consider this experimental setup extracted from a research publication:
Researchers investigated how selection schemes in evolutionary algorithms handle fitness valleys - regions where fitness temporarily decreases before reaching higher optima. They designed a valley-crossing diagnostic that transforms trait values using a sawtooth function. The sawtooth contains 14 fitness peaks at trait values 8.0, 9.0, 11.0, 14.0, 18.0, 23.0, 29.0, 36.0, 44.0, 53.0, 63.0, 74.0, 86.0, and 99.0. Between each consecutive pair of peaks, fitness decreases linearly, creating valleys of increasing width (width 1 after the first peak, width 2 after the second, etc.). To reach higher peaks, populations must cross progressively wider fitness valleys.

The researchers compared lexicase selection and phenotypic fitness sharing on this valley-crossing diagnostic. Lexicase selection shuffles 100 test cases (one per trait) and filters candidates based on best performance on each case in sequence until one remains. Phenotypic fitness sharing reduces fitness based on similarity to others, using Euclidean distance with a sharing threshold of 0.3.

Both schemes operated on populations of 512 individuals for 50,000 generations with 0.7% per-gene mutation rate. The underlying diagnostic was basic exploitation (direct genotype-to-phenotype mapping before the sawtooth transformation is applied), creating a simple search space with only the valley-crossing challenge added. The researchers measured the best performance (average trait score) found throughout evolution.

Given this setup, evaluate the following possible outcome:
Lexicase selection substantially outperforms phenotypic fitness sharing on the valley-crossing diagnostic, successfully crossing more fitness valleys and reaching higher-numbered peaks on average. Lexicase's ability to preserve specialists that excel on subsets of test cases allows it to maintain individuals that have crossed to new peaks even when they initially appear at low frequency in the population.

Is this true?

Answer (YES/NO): NO